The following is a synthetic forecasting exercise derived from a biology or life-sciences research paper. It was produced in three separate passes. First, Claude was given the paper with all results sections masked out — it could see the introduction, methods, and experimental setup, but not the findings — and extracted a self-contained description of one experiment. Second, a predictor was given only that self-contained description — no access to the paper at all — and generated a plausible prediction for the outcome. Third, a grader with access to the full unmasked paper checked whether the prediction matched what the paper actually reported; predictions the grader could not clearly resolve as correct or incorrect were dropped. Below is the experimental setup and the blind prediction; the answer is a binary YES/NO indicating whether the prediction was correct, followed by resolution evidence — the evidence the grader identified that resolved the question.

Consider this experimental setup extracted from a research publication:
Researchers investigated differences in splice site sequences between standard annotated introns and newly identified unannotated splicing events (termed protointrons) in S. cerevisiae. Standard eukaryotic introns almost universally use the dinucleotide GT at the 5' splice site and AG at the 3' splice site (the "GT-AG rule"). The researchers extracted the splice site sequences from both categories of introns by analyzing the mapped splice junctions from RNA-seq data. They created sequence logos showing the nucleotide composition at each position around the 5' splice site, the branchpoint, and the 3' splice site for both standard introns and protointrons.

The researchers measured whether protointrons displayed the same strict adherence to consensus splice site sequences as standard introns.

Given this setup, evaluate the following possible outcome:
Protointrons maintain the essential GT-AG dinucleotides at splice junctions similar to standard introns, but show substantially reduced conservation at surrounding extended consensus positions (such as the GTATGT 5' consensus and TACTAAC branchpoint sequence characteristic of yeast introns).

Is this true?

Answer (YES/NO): NO